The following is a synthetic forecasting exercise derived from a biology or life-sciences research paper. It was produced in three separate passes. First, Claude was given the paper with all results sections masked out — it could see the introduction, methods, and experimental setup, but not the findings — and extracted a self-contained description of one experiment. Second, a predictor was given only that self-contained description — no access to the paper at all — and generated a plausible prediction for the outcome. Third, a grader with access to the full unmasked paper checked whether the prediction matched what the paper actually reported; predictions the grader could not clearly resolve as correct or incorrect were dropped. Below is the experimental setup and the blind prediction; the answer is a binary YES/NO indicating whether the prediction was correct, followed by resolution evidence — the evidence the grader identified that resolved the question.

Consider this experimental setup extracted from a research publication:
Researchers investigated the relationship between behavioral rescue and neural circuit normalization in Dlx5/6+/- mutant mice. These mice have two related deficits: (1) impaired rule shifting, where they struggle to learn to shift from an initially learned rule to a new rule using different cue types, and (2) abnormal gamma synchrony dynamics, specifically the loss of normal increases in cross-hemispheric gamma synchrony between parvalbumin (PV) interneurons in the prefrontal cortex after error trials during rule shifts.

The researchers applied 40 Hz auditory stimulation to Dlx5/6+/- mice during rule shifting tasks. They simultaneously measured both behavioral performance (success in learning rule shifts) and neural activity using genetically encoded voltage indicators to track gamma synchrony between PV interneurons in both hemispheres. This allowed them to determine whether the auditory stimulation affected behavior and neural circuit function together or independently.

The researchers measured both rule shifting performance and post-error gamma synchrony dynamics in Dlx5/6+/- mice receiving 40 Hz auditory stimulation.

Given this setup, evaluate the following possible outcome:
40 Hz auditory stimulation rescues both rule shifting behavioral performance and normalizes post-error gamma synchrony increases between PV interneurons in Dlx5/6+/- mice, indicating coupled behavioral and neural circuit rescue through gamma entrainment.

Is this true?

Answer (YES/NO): NO